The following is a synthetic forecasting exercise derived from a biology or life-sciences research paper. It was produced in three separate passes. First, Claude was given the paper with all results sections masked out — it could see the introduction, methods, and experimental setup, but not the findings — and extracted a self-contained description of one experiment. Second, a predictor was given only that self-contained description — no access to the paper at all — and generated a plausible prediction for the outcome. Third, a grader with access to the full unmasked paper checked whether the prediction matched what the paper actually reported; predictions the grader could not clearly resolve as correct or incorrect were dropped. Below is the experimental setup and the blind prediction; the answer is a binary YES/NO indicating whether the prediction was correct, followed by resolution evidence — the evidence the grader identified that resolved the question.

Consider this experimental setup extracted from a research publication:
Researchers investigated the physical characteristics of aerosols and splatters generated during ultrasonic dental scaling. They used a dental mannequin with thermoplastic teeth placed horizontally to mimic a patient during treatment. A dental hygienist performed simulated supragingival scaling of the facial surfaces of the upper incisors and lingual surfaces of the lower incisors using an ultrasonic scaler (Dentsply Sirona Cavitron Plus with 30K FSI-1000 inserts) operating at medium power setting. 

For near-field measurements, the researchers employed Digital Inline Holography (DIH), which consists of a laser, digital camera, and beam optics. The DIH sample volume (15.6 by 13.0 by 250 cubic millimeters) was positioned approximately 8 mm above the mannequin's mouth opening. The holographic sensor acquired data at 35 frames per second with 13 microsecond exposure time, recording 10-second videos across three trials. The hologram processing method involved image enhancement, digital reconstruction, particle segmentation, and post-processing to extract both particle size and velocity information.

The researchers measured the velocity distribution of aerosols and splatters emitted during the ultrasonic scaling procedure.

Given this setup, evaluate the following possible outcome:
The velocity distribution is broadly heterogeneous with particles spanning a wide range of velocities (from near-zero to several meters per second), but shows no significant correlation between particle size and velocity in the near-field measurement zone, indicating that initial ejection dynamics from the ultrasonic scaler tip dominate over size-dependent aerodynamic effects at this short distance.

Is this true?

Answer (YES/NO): NO